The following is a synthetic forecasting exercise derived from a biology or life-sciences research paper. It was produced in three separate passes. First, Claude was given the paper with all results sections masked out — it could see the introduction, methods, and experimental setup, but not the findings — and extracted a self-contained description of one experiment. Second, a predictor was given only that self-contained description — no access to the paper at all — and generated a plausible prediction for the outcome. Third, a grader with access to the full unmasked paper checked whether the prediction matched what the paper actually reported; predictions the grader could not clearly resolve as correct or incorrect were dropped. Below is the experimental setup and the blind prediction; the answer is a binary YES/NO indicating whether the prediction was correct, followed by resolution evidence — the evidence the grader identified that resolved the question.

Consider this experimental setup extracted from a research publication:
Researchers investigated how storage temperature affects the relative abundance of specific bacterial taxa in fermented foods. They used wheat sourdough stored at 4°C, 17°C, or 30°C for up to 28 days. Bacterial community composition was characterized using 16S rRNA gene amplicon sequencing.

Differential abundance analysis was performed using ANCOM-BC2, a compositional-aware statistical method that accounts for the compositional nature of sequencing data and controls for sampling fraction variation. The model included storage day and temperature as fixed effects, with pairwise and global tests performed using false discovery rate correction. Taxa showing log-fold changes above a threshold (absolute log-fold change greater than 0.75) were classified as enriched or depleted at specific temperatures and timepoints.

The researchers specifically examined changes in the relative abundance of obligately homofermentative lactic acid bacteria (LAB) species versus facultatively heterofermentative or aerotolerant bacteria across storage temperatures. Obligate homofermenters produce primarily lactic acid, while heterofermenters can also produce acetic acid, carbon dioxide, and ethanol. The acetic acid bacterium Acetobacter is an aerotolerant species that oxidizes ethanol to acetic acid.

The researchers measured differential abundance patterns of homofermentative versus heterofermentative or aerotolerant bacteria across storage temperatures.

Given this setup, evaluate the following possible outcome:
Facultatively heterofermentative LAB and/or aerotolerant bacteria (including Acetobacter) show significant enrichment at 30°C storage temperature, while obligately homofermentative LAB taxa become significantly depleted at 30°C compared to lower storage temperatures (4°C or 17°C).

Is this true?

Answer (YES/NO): NO